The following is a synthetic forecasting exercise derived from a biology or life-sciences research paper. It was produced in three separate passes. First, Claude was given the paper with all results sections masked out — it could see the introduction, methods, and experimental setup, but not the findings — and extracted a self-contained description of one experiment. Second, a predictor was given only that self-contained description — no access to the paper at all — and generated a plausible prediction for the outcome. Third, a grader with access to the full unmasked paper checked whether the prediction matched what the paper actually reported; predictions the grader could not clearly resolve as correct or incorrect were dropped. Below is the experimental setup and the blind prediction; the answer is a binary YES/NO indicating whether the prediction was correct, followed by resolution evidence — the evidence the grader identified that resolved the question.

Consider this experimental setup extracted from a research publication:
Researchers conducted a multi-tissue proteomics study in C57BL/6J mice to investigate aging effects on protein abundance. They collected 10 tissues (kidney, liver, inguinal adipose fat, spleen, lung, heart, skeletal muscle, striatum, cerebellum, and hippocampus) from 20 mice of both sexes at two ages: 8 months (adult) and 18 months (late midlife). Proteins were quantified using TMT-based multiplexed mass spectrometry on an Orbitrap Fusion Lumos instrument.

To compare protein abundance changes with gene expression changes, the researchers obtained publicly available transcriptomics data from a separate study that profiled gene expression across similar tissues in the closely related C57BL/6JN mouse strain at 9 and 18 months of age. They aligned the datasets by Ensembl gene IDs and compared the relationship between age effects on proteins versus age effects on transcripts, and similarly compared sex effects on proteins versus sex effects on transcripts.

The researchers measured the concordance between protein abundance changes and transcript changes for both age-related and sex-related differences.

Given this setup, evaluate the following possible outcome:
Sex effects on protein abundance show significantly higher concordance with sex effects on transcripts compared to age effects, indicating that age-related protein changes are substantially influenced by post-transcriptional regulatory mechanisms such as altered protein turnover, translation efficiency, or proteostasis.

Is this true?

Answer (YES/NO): YES